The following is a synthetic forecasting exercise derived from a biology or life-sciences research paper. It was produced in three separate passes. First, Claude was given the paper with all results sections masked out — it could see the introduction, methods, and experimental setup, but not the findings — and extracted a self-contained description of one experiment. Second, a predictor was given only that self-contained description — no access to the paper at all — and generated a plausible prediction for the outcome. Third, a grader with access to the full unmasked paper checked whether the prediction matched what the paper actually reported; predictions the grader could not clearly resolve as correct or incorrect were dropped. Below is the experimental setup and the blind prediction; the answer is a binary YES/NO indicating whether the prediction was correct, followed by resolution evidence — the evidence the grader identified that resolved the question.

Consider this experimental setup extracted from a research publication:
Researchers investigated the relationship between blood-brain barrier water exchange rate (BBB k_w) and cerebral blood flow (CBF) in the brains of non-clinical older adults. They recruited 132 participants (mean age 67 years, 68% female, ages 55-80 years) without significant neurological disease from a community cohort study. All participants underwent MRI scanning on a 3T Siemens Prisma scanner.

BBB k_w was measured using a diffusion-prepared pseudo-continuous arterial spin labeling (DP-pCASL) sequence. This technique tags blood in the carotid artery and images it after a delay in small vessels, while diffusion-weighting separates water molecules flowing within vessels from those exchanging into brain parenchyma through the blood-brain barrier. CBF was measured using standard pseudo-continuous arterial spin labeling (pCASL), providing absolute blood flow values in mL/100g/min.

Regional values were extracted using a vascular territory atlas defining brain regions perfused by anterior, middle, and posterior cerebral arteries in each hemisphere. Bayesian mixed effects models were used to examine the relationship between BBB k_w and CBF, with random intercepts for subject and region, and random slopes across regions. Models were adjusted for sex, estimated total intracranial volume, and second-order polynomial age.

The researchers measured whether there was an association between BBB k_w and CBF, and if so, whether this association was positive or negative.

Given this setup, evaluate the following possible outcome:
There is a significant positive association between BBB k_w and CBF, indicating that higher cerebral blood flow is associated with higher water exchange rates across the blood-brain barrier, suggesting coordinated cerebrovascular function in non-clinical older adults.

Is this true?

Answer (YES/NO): YES